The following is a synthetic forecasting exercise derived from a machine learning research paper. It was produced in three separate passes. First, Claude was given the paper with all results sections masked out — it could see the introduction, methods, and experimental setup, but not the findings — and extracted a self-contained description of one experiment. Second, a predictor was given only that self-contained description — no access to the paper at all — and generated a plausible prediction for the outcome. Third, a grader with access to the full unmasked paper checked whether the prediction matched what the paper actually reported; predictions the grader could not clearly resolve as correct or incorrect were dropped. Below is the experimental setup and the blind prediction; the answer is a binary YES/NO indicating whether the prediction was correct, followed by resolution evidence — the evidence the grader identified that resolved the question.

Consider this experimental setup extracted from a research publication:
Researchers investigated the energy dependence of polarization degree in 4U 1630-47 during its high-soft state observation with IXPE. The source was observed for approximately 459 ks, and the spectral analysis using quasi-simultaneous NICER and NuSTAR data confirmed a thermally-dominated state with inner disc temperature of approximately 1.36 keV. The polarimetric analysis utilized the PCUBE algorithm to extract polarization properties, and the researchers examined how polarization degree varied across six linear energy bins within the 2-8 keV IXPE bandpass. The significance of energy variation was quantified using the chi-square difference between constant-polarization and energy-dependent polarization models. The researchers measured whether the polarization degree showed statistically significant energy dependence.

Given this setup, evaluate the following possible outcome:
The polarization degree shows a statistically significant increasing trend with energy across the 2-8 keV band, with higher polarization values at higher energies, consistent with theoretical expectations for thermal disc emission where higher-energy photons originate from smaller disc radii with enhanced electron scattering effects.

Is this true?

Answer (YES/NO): YES